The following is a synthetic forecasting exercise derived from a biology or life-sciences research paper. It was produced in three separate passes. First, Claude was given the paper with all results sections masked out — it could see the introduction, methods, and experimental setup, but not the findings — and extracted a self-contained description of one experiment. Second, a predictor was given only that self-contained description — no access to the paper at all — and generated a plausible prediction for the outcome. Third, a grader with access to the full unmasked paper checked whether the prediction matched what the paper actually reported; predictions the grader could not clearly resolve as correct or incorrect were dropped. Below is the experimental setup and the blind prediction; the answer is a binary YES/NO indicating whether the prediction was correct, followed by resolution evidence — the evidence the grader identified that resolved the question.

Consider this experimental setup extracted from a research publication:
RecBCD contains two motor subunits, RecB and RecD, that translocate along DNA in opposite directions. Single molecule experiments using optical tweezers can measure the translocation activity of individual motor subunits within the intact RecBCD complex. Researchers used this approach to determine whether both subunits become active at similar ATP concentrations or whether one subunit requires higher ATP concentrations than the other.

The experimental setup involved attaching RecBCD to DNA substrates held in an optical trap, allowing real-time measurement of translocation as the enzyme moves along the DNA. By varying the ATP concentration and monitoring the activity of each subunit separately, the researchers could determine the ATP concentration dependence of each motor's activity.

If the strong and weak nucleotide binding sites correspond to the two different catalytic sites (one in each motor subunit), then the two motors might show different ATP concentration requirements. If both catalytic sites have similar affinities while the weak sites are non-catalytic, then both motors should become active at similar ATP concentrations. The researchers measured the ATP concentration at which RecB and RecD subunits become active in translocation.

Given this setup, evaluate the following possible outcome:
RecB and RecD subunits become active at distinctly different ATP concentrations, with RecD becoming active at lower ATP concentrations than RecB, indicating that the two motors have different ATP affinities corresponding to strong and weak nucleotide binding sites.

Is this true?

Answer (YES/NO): NO